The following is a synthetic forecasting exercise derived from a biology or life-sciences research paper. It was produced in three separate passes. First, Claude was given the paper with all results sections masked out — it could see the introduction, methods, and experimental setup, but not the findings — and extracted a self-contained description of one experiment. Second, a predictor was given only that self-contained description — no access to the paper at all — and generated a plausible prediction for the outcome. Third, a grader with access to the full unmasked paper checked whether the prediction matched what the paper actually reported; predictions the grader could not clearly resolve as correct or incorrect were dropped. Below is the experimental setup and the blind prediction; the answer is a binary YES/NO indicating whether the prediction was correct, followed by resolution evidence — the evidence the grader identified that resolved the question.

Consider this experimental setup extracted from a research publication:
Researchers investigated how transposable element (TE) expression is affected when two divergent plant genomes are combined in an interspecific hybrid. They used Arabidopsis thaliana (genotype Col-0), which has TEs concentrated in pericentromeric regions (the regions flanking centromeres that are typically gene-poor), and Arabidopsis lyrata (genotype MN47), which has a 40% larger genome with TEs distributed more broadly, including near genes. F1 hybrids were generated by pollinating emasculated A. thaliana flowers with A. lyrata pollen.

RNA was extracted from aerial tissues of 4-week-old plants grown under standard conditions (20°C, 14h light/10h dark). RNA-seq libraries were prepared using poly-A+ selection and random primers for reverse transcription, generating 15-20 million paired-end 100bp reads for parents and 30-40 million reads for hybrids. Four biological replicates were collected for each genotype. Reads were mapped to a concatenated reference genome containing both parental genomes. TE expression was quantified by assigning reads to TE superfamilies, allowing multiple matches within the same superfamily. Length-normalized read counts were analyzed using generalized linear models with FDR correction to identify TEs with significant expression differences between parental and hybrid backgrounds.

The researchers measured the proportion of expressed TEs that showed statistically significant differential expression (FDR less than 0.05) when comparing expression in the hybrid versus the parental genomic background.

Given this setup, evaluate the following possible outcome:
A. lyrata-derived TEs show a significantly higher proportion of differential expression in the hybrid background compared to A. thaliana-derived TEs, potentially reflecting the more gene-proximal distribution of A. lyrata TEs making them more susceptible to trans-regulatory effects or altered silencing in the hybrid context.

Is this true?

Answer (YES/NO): YES